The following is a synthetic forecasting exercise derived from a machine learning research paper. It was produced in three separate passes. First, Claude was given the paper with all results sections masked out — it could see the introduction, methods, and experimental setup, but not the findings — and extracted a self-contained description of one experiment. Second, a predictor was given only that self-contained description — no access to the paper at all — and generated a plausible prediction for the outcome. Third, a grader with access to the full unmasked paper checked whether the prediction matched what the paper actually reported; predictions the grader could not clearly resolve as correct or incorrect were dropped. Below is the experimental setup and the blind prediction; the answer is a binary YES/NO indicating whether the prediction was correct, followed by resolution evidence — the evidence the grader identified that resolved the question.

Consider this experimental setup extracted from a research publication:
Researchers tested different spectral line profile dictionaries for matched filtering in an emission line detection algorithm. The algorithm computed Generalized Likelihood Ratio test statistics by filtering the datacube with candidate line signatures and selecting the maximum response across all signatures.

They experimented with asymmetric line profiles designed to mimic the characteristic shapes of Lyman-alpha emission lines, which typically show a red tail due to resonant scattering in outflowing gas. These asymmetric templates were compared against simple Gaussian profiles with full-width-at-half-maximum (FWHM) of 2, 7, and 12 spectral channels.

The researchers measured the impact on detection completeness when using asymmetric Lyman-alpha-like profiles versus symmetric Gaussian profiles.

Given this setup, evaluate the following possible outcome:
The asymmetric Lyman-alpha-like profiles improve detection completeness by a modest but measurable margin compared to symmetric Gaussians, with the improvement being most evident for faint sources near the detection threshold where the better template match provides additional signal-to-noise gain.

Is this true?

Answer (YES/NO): NO